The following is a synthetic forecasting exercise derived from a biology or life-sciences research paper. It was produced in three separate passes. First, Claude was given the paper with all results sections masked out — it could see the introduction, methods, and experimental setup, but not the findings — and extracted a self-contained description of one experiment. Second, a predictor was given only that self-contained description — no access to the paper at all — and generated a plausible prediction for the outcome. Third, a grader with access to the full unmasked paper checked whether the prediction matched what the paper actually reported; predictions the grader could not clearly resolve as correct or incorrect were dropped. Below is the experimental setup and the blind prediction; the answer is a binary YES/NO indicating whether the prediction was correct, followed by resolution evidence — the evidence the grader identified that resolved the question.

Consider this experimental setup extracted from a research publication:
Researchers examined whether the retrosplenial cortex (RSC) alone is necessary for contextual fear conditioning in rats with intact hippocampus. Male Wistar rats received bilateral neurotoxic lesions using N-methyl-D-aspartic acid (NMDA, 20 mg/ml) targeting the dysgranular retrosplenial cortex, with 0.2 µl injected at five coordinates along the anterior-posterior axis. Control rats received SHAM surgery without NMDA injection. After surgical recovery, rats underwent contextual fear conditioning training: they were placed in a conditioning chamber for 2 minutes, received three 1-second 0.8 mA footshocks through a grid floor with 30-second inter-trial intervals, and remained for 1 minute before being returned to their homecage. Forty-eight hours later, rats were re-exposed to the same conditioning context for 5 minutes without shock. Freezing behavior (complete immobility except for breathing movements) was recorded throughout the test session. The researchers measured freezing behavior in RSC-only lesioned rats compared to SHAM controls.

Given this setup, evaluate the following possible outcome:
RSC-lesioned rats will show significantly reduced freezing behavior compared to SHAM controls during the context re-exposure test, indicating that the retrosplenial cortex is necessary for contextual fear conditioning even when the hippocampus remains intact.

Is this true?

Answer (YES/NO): NO